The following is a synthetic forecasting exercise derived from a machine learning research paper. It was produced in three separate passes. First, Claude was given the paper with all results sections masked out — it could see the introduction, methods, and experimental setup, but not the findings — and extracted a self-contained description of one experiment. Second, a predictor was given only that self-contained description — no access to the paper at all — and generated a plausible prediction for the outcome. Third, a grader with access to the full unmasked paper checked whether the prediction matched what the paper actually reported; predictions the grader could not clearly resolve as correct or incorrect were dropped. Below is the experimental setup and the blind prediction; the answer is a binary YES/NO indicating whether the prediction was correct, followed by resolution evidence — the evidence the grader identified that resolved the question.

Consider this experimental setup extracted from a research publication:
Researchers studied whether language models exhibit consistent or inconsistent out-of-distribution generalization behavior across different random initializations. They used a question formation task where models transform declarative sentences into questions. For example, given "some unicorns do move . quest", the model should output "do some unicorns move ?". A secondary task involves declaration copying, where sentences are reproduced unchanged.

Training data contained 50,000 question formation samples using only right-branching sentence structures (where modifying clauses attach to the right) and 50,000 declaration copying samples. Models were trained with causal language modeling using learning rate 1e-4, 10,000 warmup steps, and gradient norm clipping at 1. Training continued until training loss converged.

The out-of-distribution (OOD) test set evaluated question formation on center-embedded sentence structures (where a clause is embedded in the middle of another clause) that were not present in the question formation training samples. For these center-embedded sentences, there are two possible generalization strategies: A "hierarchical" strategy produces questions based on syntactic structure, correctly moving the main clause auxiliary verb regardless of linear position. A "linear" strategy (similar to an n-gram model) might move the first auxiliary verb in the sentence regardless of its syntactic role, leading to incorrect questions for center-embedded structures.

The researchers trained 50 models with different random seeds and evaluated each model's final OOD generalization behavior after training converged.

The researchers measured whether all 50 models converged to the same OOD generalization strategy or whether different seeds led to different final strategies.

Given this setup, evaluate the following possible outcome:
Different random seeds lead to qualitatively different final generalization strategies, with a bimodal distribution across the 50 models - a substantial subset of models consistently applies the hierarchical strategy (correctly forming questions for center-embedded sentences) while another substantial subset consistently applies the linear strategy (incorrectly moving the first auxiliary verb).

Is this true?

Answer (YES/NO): YES